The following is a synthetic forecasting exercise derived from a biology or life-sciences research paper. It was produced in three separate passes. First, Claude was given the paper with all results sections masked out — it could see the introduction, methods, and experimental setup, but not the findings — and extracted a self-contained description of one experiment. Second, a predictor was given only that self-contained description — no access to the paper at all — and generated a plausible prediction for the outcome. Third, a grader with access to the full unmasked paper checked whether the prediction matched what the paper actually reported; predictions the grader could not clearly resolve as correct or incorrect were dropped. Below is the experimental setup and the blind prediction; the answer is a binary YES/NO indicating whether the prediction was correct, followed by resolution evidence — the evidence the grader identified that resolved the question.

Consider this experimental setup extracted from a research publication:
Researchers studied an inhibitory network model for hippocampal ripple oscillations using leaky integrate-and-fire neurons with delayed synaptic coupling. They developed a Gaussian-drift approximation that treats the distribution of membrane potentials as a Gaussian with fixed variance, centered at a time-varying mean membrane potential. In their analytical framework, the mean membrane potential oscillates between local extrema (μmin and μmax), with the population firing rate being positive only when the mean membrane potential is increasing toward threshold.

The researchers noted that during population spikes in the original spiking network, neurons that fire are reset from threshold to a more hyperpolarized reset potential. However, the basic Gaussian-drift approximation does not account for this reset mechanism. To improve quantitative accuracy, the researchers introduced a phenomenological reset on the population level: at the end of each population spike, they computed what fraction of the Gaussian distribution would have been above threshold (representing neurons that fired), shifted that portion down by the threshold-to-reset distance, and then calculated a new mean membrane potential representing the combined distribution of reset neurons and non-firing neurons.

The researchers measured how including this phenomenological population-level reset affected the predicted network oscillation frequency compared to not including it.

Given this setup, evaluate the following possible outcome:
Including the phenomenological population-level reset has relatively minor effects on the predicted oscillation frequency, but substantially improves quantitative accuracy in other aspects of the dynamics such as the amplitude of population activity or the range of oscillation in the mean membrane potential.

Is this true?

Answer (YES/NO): NO